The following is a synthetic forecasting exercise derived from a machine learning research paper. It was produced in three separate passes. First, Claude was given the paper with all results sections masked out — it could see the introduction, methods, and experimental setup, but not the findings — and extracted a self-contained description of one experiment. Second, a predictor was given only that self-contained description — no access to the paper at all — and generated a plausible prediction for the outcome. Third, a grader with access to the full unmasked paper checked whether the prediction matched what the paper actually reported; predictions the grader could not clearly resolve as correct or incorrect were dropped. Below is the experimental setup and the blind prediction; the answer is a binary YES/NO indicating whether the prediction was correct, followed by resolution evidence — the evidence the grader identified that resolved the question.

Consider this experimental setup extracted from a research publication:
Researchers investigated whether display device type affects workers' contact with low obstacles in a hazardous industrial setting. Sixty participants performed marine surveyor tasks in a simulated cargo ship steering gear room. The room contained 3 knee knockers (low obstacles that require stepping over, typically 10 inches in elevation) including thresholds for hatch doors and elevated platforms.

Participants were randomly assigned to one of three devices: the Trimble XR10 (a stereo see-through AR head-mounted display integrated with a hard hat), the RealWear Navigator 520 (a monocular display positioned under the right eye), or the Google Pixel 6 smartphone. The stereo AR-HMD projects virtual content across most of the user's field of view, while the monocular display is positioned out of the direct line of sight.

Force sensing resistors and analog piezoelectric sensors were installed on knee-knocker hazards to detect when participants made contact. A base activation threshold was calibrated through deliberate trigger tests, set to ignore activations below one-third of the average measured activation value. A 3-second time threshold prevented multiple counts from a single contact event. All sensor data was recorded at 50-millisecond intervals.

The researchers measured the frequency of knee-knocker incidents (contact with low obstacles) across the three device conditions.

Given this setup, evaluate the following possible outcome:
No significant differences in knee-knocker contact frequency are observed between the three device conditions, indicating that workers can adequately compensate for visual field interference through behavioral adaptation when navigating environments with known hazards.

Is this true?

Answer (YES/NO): NO